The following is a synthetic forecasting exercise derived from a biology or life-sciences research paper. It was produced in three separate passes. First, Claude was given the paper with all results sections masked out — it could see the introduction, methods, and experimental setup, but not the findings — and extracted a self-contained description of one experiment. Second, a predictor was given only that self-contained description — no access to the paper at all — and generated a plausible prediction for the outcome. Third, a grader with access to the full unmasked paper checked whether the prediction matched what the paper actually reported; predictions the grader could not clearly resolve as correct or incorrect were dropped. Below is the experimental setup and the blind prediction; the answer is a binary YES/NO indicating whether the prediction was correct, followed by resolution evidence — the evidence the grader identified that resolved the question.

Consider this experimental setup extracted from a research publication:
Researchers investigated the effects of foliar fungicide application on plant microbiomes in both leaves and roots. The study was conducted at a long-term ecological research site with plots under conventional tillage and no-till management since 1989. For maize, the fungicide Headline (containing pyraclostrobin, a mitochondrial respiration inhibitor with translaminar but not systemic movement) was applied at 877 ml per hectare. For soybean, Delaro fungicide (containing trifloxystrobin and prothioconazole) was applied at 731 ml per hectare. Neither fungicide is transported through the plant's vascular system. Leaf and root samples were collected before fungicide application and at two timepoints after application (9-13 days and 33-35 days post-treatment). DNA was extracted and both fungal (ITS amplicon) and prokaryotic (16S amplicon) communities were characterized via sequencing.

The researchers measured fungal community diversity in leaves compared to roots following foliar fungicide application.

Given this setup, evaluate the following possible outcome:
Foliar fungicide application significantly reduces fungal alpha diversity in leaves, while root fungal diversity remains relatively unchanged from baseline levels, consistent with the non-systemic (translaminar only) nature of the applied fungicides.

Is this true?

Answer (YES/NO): YES